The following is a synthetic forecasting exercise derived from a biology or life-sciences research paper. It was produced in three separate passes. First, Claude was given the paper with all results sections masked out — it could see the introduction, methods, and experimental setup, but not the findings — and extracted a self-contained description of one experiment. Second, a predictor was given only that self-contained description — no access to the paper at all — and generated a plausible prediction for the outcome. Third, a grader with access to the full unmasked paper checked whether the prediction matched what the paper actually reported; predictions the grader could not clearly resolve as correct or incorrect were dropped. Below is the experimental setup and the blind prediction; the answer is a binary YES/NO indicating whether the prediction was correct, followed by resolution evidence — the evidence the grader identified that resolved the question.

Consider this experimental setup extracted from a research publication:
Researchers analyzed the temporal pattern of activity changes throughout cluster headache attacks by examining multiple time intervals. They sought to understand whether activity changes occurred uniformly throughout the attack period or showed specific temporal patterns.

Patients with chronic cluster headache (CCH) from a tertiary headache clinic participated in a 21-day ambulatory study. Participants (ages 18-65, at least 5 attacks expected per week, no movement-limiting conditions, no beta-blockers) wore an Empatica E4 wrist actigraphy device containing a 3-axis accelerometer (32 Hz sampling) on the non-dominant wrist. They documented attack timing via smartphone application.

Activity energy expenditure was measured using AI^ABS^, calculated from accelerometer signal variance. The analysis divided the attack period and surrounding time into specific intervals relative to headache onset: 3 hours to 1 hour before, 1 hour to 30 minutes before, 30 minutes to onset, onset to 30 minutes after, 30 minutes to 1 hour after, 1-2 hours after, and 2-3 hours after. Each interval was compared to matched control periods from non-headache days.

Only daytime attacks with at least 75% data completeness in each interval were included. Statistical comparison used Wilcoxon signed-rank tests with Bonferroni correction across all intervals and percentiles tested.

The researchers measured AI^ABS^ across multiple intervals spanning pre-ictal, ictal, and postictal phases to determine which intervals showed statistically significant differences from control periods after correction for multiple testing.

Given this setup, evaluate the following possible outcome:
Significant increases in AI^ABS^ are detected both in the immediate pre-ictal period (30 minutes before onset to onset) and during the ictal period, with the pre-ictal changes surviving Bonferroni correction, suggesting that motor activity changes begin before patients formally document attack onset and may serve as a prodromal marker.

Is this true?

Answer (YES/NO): NO